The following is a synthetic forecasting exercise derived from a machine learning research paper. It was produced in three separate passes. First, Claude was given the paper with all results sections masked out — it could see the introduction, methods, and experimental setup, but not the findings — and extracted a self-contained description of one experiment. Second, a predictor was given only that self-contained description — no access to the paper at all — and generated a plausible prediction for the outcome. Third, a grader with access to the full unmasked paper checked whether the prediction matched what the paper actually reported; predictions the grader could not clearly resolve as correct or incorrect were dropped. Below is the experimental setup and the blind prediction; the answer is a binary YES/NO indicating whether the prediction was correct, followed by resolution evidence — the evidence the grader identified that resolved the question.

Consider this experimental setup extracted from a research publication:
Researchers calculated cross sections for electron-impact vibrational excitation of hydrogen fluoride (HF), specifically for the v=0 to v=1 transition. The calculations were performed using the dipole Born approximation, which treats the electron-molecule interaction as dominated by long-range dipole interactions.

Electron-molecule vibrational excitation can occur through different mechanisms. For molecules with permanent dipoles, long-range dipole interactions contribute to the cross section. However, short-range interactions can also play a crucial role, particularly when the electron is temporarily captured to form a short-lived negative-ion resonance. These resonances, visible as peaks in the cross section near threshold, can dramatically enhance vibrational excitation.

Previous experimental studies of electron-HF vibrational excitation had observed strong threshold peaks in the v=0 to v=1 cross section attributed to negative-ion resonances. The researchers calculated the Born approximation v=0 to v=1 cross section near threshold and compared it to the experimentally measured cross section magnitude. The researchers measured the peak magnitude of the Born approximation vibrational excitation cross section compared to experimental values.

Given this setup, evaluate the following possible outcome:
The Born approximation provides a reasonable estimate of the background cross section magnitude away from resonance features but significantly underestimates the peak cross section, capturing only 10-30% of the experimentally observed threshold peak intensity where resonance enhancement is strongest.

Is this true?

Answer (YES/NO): NO